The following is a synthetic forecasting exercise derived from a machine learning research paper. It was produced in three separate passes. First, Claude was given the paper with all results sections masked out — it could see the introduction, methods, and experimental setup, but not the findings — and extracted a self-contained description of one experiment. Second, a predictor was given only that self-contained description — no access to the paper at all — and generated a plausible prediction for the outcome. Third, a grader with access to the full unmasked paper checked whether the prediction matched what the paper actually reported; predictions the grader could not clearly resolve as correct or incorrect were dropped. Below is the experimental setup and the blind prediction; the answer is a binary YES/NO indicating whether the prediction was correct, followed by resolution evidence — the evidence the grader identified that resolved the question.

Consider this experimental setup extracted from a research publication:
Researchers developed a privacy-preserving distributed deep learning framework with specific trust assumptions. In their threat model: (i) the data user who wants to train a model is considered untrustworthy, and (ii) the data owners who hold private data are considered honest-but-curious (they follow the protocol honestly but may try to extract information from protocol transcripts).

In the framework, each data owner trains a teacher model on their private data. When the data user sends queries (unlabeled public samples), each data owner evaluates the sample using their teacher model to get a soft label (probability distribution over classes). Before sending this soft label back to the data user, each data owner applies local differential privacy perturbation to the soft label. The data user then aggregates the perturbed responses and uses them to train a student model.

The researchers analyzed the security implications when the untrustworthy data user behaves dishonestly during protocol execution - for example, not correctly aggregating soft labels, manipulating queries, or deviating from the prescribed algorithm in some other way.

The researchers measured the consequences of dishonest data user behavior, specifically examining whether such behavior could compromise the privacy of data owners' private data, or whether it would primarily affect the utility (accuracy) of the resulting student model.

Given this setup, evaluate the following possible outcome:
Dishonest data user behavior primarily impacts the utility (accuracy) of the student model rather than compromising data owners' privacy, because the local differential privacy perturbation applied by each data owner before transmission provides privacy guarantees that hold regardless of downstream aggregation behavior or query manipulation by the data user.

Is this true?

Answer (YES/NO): YES